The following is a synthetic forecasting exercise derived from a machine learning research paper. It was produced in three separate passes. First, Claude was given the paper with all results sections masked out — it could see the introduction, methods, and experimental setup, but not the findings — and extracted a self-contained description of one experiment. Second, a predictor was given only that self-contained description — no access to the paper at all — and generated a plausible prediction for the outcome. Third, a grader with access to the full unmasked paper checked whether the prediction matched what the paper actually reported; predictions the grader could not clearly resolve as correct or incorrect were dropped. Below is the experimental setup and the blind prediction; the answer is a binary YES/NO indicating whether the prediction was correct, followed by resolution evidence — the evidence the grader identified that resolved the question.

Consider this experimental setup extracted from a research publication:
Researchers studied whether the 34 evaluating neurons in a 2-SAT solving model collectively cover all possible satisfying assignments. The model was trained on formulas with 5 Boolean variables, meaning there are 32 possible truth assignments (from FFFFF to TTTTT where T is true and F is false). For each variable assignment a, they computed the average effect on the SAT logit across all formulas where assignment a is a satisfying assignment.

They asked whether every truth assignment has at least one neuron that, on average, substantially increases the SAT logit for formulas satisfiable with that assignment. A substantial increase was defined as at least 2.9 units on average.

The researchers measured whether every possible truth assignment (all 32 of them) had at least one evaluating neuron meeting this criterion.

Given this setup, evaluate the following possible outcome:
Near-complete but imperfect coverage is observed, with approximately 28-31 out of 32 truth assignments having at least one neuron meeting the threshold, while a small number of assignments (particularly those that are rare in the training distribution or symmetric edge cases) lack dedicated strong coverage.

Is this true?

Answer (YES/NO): NO